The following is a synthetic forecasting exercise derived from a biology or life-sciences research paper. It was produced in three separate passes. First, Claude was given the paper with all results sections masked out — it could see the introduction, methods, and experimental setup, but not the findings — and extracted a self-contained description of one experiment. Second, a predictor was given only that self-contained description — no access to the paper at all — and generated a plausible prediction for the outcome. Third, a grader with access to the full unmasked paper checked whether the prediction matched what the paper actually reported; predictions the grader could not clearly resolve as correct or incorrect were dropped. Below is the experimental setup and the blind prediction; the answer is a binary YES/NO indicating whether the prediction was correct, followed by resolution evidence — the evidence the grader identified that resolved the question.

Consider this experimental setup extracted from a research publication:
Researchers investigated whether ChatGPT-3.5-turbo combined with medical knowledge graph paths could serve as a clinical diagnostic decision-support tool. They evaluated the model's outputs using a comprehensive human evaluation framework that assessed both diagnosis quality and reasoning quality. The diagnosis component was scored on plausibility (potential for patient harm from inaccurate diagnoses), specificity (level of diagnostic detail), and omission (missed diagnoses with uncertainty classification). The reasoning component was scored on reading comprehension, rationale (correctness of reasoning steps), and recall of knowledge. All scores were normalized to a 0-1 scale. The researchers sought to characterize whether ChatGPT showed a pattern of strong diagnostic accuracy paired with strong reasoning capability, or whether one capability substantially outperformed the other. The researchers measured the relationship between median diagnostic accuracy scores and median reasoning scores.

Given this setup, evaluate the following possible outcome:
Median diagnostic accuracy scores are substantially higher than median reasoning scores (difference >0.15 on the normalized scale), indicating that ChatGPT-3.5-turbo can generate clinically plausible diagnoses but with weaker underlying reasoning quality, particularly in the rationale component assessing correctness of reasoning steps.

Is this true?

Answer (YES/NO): NO